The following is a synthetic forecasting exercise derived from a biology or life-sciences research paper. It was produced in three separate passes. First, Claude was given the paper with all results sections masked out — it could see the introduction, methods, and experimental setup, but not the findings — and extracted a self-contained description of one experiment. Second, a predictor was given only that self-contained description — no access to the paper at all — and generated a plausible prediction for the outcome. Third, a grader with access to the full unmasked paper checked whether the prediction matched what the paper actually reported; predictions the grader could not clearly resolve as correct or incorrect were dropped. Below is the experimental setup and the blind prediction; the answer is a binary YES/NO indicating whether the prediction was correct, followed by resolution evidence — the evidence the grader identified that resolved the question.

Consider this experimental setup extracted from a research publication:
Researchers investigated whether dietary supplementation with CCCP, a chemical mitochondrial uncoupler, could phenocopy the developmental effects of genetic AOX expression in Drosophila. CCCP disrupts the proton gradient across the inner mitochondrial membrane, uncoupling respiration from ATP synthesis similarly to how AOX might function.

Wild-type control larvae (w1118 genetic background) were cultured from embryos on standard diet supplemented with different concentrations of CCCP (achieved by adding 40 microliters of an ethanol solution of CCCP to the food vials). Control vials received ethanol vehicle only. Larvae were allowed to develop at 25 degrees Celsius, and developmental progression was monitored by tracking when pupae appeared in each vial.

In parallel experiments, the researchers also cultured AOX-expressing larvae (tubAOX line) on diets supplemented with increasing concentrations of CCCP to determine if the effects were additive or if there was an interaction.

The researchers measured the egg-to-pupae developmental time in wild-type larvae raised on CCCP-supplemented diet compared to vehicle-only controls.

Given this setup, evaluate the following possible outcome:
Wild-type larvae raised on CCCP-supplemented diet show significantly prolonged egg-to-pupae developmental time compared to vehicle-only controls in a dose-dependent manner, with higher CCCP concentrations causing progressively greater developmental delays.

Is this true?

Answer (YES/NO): NO